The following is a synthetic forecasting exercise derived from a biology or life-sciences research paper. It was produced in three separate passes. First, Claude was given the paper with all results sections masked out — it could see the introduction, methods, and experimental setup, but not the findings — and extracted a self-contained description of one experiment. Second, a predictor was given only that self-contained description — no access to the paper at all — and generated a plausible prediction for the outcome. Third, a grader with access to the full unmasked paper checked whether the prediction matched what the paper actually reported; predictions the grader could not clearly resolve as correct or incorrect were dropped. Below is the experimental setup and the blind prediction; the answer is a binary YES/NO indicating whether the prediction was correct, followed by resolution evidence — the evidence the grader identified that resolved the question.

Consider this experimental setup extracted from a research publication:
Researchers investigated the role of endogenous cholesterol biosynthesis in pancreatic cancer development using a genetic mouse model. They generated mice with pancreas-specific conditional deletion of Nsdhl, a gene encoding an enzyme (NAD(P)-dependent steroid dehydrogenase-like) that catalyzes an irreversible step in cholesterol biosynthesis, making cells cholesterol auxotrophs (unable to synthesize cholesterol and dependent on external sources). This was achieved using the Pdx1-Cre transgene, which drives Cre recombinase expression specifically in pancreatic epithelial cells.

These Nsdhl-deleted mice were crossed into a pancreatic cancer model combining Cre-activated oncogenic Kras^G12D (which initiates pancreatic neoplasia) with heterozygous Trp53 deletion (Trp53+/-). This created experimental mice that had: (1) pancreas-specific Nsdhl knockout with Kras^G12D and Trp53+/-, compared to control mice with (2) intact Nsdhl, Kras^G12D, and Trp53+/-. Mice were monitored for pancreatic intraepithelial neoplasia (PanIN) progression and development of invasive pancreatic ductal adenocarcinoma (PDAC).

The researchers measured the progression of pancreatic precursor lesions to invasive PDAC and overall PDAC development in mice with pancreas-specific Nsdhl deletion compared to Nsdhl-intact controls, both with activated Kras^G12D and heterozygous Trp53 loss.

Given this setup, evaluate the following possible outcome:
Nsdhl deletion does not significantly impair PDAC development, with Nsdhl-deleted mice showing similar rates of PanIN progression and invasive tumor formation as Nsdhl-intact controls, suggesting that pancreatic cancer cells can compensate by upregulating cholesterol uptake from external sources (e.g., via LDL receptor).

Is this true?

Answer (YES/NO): NO